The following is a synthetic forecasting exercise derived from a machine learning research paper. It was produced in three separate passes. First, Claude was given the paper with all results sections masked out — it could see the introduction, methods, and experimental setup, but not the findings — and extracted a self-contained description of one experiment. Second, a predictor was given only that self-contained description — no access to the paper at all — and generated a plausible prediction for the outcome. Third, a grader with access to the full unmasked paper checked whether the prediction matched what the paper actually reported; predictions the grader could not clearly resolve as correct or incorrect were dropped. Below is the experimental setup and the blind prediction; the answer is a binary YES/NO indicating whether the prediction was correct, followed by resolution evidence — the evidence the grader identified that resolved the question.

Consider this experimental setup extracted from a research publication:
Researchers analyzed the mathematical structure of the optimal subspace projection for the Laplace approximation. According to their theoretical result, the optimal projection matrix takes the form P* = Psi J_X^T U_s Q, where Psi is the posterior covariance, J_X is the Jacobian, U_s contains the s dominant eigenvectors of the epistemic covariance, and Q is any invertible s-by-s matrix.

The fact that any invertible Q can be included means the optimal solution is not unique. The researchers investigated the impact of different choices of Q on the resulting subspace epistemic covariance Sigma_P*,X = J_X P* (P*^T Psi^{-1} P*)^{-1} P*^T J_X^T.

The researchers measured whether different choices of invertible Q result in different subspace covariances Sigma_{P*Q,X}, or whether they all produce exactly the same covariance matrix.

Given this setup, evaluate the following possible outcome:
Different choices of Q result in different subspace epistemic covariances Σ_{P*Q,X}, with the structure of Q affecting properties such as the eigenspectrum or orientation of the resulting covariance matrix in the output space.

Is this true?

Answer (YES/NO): NO